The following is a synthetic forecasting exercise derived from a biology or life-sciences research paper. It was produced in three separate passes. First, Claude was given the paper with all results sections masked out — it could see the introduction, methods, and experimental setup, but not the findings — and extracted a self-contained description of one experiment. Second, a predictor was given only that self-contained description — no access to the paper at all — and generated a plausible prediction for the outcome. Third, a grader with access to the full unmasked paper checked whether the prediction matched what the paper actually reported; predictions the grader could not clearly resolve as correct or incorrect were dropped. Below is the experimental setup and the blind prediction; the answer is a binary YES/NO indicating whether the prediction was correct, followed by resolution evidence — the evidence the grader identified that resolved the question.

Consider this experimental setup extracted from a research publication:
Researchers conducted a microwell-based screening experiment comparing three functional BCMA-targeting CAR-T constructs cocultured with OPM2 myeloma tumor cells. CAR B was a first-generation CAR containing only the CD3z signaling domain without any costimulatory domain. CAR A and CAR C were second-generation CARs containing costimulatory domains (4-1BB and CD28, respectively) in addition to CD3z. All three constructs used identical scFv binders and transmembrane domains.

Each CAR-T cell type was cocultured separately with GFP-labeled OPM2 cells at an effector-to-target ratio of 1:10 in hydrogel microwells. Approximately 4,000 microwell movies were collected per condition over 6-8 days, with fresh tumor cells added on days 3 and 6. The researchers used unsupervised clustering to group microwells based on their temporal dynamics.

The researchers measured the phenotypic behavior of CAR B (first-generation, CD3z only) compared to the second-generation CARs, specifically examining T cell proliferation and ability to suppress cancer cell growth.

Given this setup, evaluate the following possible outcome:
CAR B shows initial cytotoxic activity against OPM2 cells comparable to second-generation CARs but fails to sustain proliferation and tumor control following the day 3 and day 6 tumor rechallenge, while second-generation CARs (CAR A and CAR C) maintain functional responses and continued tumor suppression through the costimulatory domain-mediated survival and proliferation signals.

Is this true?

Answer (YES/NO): NO